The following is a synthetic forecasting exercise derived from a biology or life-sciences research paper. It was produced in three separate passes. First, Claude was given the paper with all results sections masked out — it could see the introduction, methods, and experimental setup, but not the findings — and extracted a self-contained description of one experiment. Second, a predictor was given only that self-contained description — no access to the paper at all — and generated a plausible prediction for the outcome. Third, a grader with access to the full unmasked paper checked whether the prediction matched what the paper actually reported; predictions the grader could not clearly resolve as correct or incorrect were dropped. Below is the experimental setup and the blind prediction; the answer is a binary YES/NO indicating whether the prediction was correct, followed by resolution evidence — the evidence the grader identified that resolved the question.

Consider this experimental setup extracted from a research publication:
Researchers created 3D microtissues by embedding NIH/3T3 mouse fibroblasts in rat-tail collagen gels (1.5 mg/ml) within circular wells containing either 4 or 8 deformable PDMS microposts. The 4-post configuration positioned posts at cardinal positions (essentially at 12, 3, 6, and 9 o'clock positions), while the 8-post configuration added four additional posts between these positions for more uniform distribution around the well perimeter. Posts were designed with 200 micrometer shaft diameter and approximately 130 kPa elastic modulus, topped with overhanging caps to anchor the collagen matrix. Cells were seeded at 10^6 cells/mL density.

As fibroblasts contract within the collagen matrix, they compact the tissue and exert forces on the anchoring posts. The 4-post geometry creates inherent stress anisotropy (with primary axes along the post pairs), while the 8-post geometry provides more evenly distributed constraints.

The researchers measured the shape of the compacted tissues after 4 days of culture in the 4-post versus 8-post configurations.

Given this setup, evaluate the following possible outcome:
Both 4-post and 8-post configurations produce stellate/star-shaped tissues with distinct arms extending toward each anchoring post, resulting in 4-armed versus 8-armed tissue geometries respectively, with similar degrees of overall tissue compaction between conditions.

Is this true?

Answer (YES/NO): NO